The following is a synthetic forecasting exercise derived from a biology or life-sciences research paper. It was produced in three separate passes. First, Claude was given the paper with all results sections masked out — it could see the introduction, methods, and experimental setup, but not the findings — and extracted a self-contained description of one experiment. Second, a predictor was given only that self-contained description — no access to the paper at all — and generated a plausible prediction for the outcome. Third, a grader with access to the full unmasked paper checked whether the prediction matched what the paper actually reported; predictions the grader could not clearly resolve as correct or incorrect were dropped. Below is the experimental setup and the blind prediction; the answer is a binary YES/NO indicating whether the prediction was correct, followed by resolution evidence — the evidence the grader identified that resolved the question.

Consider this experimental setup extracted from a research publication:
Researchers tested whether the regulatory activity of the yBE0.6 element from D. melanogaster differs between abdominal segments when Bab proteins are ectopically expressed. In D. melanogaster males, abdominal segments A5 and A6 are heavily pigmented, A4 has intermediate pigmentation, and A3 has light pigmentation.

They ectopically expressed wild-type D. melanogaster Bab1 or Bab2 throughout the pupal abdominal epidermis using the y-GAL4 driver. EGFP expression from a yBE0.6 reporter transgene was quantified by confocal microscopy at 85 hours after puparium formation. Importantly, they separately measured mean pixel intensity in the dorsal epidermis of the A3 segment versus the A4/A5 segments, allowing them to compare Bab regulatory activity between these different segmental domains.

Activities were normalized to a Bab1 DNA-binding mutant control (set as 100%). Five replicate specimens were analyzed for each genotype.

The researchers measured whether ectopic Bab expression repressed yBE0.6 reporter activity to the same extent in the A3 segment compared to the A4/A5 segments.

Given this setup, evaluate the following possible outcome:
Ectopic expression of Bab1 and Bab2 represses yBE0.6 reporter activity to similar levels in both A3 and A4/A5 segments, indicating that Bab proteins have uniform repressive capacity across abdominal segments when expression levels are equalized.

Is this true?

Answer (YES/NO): NO